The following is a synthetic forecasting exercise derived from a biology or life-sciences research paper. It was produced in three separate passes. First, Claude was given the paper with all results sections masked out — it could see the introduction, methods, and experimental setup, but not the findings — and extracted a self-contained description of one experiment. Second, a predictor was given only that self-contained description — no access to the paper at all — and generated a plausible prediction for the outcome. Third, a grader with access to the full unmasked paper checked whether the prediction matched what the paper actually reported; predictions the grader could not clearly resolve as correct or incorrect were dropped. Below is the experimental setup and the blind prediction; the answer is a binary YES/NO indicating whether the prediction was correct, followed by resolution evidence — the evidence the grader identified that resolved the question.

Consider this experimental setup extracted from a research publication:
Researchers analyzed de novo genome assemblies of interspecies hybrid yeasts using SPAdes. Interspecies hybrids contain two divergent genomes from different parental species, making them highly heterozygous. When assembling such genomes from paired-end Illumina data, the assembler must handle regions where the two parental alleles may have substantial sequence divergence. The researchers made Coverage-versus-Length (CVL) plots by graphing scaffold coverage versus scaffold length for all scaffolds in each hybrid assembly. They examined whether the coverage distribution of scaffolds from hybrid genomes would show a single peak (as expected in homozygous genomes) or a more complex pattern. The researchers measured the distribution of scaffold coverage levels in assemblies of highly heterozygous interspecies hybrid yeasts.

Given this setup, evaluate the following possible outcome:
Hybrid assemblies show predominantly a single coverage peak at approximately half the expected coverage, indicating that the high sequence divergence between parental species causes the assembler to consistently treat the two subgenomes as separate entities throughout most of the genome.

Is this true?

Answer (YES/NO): NO